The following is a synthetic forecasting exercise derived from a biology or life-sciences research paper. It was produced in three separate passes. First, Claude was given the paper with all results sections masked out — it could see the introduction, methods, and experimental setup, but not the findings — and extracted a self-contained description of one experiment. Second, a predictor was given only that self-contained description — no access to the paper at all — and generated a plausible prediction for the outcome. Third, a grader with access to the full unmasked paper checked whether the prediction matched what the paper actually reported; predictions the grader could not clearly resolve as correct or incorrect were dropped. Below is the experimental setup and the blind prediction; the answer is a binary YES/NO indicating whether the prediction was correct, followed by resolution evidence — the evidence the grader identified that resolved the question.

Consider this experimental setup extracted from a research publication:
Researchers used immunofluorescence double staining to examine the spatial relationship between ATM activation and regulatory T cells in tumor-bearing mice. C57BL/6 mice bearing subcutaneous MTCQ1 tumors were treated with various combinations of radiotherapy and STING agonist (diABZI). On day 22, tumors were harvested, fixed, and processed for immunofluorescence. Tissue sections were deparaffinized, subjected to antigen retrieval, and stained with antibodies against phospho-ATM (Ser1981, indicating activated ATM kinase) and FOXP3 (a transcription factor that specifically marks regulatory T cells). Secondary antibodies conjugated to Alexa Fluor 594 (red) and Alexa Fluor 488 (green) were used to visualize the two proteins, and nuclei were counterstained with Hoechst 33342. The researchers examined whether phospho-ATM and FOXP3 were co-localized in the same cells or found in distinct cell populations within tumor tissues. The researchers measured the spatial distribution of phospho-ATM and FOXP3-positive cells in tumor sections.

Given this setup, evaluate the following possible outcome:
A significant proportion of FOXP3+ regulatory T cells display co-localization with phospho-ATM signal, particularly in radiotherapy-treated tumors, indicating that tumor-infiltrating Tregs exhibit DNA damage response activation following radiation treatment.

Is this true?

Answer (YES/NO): NO